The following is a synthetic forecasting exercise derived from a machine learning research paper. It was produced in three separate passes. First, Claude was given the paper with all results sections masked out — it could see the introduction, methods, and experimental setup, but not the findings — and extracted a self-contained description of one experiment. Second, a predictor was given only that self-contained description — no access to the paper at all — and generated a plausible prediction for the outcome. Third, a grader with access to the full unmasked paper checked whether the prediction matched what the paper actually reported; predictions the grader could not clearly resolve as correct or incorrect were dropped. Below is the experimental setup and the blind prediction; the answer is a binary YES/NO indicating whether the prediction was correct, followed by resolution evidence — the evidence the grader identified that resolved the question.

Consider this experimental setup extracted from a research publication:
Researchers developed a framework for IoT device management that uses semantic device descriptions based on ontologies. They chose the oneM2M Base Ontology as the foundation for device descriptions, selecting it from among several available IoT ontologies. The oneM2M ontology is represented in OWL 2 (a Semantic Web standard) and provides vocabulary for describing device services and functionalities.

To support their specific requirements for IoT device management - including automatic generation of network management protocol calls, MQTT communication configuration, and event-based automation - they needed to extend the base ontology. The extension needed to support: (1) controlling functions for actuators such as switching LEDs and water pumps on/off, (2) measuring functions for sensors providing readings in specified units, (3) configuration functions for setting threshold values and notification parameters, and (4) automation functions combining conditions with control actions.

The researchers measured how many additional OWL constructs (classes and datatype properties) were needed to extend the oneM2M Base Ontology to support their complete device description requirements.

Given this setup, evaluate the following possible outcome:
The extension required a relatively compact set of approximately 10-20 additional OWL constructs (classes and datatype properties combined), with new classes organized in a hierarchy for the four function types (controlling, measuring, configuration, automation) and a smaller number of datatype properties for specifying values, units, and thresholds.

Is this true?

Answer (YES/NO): NO